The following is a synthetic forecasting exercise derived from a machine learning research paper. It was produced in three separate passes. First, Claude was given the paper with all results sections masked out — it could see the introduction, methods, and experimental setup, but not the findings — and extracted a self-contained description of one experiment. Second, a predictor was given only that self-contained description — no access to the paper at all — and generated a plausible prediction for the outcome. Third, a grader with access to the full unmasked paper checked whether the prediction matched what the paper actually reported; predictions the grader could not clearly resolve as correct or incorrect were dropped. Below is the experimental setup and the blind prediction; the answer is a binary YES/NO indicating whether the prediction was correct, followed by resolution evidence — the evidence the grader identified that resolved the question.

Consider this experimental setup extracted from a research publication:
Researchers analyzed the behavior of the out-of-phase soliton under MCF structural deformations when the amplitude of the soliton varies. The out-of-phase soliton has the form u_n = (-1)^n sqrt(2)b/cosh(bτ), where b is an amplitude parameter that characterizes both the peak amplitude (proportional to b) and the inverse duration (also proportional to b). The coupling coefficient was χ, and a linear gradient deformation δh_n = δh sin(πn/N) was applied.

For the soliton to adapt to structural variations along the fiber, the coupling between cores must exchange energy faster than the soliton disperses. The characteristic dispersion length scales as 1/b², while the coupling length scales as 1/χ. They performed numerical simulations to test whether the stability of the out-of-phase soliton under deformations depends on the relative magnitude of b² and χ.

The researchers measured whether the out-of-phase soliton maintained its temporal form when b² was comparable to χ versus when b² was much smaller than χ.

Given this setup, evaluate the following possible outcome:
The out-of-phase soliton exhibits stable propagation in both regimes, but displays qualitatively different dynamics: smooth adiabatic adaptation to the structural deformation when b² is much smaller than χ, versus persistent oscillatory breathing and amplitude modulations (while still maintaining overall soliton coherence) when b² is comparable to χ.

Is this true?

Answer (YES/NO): NO